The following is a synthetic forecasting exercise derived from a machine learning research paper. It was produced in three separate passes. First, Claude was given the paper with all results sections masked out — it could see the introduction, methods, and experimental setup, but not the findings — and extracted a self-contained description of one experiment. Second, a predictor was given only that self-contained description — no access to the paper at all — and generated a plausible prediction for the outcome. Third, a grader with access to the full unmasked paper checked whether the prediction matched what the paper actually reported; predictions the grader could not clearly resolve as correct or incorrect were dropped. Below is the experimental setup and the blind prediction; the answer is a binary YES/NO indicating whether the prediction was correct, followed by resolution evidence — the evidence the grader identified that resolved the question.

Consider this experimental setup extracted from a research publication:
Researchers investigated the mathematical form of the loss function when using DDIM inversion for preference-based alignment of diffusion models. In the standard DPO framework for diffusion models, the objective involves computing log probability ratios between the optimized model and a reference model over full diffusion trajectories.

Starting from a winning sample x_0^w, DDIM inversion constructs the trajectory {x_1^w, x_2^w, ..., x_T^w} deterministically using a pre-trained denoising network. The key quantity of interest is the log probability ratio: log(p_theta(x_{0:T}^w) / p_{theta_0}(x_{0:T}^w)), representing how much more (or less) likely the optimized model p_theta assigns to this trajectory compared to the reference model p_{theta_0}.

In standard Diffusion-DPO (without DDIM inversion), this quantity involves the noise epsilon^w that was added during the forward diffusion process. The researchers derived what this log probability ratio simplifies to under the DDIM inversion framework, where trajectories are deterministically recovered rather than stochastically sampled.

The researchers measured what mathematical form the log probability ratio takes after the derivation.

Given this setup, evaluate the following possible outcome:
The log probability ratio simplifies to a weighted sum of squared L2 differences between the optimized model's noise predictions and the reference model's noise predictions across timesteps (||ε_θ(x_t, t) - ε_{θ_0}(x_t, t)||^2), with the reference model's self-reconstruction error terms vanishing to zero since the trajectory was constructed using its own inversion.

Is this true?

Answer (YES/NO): YES